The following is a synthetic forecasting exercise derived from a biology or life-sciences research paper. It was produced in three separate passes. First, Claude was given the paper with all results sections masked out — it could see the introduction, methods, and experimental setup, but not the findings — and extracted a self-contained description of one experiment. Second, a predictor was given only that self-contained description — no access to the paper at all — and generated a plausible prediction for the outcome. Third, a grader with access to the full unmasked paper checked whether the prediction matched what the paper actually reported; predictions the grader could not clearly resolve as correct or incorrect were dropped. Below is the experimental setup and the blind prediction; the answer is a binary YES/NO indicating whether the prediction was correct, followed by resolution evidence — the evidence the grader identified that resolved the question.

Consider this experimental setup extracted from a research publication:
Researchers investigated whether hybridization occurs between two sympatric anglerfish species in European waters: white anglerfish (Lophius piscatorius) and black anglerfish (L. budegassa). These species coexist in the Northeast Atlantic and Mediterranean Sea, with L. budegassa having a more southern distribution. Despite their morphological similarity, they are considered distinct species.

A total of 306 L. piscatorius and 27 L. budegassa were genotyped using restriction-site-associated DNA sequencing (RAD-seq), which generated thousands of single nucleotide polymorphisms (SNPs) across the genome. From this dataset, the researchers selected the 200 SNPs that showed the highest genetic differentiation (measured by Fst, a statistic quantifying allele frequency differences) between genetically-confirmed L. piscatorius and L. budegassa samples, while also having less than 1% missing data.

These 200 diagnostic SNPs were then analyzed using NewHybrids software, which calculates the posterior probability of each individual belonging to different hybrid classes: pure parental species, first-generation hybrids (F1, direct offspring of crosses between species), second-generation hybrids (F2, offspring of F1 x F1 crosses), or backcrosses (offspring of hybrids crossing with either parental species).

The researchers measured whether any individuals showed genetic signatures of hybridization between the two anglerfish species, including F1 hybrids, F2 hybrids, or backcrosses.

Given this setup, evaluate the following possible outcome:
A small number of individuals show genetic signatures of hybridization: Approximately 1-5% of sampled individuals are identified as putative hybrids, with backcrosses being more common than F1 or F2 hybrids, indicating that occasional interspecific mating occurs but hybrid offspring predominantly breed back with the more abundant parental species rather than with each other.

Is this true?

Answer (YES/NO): NO